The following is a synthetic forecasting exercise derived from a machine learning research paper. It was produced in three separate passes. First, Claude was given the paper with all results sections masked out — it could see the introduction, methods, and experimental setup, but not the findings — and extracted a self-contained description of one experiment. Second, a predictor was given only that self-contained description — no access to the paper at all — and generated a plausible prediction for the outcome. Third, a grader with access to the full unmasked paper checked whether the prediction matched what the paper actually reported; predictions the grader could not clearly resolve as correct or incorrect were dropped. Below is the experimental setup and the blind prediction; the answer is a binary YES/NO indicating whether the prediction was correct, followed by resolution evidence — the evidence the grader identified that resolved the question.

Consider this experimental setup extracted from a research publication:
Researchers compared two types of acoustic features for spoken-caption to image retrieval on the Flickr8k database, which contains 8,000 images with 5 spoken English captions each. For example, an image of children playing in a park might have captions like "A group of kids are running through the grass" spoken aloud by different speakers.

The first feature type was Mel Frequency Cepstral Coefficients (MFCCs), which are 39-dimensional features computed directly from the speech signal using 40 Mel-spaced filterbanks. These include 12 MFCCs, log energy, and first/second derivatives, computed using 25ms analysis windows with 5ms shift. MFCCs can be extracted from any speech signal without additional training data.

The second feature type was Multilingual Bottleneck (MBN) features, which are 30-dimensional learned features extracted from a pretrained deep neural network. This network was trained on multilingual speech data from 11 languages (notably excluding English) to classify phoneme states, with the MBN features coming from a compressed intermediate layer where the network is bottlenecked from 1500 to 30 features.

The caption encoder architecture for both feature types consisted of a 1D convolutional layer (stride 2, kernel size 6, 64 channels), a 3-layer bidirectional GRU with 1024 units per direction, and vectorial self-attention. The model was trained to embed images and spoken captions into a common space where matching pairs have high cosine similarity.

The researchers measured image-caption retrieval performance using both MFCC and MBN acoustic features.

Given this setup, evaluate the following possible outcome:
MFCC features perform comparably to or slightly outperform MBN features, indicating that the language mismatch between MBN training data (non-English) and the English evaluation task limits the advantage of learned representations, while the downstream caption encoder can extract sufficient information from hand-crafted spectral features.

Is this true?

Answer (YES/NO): NO